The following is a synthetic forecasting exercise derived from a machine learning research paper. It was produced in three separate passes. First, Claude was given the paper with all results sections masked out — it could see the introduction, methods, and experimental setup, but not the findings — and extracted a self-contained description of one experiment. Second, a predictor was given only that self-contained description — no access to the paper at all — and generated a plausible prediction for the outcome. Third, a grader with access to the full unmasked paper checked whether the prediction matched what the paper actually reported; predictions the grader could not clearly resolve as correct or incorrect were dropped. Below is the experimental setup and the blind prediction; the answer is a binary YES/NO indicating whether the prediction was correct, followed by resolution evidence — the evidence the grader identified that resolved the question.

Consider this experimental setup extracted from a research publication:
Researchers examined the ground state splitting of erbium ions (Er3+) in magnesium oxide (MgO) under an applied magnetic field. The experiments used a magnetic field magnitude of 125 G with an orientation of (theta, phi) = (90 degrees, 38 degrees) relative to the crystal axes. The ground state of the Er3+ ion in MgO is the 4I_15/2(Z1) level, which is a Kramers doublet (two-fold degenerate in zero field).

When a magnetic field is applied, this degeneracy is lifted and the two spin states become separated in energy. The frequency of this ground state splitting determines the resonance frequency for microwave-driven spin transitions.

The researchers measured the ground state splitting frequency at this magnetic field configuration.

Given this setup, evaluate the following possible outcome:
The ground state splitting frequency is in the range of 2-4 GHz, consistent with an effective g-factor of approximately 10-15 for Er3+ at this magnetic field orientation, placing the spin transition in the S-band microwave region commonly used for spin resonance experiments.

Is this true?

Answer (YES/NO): NO